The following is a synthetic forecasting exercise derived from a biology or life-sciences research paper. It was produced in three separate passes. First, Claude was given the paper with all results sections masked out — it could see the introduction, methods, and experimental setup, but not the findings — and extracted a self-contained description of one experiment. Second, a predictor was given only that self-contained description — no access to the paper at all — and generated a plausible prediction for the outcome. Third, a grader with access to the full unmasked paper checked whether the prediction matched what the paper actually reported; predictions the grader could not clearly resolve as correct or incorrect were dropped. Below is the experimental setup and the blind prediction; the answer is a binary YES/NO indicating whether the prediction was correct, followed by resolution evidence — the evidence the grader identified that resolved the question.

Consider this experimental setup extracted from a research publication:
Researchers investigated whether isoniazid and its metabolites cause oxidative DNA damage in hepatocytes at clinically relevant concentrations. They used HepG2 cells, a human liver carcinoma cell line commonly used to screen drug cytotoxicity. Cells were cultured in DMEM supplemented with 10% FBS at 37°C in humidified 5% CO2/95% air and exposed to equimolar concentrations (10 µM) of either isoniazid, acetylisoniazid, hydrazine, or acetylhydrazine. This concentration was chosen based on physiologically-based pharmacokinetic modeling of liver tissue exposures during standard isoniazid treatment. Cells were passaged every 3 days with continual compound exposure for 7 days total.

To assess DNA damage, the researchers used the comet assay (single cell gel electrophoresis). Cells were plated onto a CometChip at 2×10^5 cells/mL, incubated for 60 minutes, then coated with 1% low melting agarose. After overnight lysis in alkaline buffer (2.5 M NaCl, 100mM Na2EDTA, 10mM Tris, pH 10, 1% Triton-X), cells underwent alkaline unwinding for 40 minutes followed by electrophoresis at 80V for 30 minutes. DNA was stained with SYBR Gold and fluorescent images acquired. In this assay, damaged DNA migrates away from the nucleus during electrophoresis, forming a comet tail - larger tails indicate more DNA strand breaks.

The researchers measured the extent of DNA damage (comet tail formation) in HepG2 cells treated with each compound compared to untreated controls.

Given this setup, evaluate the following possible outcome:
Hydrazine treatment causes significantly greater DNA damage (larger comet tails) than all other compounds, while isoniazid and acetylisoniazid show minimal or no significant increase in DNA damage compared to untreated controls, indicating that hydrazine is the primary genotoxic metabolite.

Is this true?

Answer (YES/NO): NO